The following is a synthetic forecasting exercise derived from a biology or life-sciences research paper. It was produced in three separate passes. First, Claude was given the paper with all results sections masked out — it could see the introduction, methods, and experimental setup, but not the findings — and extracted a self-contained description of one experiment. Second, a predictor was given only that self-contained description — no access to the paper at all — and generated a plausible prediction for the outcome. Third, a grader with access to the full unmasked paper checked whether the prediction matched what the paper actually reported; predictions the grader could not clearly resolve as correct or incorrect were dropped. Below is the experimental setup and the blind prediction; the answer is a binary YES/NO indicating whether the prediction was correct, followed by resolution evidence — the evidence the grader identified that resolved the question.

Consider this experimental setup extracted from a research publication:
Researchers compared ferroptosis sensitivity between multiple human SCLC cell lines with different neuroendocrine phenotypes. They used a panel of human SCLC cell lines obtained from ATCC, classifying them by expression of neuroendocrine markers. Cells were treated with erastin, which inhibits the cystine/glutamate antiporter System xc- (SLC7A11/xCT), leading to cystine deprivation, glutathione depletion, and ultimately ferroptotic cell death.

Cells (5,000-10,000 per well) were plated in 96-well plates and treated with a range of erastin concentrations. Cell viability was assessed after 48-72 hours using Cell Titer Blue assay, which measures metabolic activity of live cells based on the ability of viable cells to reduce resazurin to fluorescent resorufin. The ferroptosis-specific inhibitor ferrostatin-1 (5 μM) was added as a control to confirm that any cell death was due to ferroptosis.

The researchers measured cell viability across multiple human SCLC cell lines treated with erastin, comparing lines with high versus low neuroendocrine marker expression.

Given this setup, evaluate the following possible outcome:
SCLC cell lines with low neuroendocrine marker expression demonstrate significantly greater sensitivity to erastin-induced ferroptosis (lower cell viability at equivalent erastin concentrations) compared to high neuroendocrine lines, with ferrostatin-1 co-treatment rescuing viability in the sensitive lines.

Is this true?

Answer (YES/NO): YES